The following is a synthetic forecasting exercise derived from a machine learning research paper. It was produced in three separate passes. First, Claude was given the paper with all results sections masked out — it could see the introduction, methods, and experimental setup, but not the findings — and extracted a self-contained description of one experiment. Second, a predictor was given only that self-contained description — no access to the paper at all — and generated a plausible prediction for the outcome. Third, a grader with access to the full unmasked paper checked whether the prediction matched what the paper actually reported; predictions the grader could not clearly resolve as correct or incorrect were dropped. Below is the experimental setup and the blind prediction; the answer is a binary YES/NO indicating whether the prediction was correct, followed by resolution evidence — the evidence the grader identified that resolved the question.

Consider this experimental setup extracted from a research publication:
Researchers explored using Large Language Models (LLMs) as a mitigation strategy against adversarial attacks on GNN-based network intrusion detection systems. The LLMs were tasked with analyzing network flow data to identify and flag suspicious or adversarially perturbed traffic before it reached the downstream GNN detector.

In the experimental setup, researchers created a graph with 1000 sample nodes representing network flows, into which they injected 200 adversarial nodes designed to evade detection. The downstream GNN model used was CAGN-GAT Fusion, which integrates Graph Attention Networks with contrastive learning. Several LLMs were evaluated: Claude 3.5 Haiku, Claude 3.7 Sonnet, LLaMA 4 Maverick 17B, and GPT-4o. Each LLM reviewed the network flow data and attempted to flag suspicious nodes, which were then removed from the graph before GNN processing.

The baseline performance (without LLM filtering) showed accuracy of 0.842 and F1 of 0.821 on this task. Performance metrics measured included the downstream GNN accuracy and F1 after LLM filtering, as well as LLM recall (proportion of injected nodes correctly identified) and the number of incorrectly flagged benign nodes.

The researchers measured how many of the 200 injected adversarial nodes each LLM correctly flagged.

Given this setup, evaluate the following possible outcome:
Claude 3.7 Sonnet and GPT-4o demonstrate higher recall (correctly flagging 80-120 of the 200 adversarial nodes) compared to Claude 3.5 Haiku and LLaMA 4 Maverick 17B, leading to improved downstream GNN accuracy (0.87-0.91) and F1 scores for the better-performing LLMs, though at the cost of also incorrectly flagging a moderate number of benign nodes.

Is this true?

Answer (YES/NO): NO